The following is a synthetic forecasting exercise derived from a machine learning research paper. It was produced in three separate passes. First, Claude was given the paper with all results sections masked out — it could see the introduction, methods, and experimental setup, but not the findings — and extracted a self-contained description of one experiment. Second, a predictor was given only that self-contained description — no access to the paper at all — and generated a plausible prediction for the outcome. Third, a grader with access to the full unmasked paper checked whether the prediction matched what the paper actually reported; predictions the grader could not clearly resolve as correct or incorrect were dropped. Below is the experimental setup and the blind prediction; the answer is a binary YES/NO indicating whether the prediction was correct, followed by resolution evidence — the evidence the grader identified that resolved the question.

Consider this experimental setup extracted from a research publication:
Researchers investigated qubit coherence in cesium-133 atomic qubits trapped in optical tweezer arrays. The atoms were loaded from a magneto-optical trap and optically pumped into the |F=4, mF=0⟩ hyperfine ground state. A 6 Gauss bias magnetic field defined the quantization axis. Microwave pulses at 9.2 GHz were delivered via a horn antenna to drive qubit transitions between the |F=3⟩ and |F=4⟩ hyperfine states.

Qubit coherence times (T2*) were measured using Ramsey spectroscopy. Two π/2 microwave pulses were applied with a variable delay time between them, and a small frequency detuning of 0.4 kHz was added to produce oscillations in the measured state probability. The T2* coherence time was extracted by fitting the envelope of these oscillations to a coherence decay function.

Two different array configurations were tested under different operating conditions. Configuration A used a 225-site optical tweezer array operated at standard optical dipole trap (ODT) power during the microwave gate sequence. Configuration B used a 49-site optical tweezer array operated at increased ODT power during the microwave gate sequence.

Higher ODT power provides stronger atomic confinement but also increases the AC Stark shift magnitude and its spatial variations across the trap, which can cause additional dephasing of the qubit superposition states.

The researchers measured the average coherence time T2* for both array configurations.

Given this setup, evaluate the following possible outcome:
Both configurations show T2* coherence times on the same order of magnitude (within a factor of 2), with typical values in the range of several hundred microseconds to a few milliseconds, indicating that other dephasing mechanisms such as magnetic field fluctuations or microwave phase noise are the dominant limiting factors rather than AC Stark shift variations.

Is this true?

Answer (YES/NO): NO